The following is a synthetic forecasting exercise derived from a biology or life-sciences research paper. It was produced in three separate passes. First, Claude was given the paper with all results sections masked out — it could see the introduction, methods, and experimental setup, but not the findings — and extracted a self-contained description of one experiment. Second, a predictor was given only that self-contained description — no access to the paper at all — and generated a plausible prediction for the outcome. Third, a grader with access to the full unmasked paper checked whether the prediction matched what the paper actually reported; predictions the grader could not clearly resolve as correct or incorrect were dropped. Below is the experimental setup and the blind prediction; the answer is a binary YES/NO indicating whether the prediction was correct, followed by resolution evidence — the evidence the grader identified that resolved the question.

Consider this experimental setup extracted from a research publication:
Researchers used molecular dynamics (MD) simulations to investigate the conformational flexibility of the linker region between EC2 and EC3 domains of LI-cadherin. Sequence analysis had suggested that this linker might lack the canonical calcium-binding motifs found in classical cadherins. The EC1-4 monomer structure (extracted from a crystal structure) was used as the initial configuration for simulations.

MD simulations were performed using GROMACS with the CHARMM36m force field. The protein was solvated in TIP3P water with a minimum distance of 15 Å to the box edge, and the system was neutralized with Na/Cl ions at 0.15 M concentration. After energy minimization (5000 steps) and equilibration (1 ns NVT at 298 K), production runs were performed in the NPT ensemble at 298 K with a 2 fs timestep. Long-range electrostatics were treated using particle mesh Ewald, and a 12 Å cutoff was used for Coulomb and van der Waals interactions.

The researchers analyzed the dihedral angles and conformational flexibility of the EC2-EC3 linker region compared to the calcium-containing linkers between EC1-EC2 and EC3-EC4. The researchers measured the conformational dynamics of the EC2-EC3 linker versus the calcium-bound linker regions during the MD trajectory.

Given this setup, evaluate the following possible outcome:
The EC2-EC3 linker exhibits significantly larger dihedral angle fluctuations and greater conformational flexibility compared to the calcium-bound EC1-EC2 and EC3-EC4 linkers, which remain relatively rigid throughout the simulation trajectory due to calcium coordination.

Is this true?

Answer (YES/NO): YES